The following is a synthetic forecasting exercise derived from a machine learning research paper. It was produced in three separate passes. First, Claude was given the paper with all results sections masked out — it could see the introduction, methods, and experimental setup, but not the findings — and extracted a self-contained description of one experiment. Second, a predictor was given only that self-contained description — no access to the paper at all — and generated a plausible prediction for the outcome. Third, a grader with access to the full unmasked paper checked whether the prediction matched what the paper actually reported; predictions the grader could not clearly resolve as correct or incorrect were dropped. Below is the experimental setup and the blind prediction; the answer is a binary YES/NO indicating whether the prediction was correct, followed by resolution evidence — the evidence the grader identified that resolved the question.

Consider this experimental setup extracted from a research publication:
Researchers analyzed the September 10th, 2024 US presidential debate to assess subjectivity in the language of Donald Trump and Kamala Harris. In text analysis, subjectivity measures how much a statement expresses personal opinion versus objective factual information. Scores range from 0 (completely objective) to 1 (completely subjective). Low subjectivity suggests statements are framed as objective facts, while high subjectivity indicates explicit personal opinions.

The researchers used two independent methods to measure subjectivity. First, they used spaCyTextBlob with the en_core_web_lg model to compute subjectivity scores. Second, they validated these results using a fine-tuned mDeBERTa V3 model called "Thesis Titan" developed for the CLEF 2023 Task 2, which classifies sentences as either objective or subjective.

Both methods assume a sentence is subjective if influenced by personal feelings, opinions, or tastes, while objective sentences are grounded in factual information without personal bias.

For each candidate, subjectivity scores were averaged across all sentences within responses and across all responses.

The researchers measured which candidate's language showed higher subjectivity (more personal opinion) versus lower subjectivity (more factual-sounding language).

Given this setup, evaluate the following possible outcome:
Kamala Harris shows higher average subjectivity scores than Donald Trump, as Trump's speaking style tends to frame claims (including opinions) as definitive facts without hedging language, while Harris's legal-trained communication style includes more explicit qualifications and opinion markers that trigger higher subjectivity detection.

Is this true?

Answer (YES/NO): YES